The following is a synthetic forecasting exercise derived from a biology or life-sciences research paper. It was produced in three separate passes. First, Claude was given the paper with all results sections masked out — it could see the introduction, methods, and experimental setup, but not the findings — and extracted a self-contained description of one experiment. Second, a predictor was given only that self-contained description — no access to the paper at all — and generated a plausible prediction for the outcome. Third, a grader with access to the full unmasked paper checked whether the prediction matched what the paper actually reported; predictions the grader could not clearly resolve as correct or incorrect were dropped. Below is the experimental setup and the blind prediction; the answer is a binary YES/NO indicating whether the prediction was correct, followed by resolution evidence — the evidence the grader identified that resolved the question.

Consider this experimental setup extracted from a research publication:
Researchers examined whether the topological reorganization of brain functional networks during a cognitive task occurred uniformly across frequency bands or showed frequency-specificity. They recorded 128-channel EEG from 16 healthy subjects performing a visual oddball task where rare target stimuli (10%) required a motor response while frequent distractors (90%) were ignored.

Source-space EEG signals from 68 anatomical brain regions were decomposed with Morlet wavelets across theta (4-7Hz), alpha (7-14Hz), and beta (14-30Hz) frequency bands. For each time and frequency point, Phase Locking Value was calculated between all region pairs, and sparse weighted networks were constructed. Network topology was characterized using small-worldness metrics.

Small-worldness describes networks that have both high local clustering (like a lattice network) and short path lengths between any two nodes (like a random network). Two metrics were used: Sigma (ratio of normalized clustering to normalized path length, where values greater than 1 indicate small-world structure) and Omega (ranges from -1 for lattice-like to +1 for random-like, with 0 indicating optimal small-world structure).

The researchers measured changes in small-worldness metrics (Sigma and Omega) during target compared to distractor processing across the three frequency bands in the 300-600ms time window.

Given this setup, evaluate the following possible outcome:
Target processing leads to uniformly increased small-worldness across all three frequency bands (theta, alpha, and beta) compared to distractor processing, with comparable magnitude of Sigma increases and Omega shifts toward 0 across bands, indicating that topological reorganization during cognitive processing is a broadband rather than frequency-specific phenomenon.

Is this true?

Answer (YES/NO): NO